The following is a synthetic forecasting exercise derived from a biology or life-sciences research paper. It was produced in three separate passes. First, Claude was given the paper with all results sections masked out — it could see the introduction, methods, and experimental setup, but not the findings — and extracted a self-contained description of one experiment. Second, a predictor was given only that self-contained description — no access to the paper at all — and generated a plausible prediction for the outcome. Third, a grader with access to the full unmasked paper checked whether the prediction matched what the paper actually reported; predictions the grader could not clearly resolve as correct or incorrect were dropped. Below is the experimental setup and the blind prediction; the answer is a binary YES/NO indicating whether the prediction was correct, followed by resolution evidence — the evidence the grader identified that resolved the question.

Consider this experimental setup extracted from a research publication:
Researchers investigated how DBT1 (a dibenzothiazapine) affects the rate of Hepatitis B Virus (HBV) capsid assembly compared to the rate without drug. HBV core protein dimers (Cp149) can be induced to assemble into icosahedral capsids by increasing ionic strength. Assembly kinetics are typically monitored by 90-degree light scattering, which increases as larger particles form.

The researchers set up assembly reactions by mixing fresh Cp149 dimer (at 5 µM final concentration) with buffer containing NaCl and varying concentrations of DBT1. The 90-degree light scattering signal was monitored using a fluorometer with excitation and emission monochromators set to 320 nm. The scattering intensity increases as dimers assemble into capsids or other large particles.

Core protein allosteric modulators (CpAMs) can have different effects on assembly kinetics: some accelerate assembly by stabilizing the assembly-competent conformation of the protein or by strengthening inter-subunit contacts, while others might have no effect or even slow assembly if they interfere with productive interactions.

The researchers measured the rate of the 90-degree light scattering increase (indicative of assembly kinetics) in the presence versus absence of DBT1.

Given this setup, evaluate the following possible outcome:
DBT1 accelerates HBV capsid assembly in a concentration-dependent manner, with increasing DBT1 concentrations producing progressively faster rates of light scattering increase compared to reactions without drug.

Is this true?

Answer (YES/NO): YES